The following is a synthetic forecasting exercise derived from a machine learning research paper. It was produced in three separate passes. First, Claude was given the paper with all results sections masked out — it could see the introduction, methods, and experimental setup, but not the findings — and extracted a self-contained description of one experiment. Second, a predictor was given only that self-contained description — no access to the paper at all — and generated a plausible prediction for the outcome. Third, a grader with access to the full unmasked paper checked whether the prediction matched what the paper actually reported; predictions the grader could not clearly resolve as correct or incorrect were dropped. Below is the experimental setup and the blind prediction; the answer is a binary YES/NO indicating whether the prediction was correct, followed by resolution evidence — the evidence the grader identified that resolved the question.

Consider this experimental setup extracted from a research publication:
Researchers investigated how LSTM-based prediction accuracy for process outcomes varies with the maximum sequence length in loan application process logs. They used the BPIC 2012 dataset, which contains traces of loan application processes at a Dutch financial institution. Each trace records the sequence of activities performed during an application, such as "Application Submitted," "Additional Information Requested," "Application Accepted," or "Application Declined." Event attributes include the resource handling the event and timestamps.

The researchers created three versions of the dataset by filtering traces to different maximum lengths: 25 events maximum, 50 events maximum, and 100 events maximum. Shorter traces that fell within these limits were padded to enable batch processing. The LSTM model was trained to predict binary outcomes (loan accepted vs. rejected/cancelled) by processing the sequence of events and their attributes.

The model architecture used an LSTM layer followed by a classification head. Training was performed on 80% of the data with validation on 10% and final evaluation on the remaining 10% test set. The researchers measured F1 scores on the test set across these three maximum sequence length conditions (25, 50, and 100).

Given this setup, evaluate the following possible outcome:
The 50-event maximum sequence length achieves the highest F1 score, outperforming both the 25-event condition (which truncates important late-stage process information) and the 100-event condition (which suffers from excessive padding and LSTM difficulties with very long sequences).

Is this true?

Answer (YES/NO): NO